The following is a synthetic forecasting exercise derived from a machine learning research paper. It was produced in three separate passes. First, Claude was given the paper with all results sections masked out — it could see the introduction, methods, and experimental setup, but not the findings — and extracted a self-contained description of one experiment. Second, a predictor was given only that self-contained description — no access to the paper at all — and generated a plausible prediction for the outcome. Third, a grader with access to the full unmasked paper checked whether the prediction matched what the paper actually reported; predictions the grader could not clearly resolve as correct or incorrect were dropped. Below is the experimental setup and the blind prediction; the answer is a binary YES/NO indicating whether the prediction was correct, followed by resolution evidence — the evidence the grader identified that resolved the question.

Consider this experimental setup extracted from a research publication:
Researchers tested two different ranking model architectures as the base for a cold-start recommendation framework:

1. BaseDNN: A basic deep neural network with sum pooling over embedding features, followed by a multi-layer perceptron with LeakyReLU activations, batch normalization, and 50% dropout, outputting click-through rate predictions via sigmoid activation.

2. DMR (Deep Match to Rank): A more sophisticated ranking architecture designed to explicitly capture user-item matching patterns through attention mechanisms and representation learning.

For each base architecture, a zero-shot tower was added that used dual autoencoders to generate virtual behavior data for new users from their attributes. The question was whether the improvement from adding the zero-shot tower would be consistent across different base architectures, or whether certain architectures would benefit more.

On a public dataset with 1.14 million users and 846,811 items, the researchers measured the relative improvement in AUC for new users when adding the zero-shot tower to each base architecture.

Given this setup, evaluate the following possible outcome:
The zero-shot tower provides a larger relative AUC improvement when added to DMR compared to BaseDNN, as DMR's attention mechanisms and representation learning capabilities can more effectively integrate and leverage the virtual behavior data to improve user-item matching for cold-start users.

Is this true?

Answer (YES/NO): YES